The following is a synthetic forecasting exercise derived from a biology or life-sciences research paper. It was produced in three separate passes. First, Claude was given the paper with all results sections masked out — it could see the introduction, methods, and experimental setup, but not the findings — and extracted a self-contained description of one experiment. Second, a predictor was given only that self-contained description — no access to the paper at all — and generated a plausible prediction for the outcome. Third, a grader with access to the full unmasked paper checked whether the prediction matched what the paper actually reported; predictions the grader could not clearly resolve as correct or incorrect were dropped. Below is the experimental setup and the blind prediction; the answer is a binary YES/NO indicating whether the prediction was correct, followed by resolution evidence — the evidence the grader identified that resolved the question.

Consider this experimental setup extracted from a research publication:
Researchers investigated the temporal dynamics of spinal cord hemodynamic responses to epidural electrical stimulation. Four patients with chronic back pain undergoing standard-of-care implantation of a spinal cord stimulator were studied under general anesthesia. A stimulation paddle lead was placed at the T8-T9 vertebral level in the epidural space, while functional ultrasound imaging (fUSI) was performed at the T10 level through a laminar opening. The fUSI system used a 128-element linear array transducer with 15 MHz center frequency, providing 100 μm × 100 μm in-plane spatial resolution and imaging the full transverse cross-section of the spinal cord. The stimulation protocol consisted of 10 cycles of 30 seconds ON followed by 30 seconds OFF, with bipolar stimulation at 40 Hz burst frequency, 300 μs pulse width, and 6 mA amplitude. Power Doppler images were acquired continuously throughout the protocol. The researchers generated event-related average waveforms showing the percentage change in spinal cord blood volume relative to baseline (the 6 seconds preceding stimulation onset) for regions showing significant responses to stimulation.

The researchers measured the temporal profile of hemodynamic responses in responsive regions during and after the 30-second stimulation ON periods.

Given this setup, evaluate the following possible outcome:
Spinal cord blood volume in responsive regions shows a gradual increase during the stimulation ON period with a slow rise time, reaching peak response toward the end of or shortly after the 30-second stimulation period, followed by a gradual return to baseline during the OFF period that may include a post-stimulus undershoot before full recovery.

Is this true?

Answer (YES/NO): NO